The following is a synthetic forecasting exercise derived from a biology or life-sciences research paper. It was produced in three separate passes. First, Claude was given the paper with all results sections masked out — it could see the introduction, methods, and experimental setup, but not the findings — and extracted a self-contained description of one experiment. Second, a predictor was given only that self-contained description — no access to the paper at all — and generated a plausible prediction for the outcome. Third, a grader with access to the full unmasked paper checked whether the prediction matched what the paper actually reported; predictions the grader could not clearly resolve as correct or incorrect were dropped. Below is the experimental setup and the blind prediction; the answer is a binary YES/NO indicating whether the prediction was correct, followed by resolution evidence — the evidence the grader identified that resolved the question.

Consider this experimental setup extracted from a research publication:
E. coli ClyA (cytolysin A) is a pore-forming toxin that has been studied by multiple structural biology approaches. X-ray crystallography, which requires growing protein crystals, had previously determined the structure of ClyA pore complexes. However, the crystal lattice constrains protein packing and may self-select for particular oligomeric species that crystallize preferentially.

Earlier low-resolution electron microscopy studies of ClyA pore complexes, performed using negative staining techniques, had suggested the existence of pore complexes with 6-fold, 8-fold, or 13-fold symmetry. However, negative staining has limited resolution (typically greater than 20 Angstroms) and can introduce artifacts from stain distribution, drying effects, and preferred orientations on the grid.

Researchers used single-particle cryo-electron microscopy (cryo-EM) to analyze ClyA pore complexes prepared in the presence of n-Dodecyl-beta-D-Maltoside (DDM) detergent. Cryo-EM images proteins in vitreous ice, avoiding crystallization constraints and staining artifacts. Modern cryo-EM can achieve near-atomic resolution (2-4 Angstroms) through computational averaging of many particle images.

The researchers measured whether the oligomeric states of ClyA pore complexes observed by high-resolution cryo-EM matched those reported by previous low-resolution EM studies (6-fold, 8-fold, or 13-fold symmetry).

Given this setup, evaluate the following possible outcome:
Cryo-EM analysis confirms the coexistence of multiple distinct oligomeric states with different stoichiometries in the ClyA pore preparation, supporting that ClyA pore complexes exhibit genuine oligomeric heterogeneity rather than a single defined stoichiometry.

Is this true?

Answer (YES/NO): YES